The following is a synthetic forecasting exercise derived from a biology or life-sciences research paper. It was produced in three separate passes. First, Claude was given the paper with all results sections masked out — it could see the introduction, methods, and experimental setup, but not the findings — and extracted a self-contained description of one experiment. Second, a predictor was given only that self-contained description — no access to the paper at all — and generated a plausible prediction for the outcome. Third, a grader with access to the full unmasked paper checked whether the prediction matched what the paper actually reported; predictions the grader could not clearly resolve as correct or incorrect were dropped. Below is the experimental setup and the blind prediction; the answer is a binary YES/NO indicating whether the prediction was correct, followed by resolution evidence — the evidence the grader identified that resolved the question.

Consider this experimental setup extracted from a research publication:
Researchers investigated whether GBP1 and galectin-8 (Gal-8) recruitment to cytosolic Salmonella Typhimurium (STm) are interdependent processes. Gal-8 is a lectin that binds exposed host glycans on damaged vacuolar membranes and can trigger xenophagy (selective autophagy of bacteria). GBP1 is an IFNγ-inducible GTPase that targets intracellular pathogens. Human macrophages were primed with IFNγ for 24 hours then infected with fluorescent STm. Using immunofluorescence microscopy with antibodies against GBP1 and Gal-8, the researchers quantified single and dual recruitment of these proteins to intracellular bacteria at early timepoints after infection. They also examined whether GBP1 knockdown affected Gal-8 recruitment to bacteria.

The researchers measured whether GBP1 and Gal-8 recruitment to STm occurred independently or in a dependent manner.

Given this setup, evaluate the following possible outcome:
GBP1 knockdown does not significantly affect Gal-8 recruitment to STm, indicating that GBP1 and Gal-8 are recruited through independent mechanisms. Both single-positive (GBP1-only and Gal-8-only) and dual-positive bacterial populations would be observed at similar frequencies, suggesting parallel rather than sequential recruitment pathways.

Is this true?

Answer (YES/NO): NO